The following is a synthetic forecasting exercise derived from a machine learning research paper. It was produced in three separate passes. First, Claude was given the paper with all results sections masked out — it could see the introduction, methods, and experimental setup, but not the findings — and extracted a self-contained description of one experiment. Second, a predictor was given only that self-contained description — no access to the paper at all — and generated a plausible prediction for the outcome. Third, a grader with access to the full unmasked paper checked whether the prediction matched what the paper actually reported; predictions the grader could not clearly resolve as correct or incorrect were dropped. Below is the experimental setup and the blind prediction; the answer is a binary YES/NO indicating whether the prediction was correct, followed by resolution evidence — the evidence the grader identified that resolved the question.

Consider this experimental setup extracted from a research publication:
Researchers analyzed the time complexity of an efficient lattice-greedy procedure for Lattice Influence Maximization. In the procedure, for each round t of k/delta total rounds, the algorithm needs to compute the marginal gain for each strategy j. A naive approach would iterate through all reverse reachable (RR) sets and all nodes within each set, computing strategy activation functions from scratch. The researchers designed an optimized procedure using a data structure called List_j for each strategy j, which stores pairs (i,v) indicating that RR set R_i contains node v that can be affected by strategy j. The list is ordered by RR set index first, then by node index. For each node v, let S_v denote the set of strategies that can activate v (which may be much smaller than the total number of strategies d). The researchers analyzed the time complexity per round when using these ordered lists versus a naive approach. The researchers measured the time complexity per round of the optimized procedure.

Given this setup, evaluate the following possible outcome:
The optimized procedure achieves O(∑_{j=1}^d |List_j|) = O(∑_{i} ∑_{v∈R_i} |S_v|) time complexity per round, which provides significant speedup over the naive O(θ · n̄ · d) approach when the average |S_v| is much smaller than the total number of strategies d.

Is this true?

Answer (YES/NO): YES